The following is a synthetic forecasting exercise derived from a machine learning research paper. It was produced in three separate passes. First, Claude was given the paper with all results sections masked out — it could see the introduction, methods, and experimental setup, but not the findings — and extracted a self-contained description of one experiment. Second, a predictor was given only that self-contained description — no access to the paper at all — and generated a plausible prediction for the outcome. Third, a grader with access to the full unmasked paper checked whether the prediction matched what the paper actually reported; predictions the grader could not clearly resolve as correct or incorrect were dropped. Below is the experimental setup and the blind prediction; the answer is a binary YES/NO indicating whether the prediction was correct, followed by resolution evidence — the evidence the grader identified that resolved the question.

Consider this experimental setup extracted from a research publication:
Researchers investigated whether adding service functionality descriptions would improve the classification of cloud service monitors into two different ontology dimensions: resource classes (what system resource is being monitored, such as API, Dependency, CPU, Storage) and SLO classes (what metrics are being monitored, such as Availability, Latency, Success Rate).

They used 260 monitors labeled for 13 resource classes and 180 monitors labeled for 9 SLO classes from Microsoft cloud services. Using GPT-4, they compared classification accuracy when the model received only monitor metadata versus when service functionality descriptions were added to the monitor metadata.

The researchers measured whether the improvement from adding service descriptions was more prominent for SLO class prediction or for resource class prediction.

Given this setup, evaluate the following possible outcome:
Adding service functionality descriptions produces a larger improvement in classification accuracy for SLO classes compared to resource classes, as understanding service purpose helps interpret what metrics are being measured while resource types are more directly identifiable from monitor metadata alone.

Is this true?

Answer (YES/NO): YES